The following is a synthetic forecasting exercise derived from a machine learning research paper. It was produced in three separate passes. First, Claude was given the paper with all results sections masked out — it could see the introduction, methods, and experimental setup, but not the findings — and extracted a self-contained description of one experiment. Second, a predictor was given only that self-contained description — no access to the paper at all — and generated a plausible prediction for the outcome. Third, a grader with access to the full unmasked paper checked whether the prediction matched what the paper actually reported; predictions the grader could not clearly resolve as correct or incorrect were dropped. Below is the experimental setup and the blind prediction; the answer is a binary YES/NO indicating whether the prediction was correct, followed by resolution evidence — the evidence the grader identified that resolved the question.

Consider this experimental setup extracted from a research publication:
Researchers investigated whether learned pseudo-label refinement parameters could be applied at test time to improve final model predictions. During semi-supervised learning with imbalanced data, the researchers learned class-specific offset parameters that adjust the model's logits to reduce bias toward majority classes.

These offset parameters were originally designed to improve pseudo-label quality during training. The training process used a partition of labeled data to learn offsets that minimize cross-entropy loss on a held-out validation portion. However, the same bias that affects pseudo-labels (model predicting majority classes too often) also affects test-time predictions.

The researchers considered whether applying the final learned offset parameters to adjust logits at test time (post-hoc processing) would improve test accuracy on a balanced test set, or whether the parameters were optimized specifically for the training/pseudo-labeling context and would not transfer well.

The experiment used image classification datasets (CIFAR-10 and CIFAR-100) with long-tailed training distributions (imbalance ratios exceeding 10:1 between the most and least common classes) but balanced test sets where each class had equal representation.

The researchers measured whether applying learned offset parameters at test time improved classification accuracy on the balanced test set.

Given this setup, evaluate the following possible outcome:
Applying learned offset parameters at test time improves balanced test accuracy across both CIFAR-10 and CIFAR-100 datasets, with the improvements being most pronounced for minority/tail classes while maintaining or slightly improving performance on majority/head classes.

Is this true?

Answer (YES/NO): NO